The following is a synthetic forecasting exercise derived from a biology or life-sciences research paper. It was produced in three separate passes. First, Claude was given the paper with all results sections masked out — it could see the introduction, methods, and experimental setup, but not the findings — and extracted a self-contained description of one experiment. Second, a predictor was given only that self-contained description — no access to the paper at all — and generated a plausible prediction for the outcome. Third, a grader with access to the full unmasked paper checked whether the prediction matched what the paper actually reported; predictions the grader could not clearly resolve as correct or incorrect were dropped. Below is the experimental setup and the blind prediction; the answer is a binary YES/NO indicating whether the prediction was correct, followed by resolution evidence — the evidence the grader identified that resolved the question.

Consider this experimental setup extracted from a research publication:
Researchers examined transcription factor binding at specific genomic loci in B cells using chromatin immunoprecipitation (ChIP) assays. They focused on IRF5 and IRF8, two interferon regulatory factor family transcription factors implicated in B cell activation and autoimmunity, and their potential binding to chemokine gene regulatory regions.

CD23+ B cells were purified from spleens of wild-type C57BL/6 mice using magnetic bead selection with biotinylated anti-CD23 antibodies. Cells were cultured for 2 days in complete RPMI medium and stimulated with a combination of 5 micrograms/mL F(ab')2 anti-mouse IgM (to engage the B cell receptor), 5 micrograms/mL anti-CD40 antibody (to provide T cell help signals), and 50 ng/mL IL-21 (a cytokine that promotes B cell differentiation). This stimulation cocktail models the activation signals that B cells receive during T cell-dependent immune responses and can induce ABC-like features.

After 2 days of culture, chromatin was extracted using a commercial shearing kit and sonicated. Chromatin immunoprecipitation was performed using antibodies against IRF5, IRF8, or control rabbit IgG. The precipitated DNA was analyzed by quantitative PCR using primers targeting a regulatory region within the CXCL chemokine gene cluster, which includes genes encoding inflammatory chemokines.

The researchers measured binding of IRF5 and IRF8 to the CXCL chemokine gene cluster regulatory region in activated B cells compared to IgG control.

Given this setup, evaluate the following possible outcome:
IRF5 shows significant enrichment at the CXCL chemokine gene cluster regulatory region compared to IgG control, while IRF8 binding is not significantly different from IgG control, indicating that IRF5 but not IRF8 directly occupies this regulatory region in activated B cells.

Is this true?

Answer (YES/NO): NO